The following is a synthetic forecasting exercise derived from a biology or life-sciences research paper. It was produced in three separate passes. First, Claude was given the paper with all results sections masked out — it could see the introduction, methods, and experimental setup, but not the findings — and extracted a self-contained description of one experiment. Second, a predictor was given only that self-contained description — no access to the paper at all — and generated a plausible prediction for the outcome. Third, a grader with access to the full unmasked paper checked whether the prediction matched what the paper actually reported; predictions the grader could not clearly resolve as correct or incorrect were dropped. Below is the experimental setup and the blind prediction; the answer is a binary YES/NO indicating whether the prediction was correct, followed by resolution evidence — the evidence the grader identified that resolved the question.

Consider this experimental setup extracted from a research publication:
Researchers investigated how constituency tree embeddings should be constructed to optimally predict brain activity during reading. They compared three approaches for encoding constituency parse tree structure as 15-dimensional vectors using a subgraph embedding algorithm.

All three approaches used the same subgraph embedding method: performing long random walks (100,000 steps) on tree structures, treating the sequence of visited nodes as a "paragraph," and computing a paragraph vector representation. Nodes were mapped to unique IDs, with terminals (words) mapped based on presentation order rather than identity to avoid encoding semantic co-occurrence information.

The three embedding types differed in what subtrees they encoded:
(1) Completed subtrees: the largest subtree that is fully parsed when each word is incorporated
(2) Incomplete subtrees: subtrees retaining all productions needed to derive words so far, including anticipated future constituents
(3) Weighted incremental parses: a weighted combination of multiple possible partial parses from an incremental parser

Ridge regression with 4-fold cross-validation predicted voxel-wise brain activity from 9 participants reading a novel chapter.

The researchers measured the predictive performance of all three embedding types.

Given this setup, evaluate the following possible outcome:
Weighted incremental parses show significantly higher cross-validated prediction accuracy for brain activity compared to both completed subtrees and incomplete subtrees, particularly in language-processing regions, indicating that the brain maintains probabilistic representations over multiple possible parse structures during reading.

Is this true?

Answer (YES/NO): NO